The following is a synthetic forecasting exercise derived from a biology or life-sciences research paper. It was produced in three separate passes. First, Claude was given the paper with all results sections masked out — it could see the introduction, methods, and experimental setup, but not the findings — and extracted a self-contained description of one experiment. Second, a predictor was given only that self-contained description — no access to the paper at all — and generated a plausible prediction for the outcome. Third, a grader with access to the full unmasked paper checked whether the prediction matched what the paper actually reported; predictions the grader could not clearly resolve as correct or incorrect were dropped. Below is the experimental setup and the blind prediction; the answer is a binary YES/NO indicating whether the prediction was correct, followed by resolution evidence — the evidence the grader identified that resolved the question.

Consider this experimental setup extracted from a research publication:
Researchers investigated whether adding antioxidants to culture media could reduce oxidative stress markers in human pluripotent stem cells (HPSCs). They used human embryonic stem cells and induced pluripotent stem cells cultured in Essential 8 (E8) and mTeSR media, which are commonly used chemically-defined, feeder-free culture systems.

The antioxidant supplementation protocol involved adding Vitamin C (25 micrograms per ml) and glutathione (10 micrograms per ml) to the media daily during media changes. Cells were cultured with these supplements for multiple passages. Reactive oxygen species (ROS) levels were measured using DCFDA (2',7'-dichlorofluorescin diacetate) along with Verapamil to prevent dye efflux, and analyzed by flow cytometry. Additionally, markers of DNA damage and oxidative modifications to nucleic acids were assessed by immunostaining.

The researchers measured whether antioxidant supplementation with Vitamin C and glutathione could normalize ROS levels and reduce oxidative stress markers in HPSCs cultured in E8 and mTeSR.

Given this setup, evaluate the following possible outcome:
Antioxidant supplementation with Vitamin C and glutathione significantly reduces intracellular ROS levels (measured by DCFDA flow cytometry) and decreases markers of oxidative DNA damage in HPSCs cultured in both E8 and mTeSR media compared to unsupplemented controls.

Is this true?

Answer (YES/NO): YES